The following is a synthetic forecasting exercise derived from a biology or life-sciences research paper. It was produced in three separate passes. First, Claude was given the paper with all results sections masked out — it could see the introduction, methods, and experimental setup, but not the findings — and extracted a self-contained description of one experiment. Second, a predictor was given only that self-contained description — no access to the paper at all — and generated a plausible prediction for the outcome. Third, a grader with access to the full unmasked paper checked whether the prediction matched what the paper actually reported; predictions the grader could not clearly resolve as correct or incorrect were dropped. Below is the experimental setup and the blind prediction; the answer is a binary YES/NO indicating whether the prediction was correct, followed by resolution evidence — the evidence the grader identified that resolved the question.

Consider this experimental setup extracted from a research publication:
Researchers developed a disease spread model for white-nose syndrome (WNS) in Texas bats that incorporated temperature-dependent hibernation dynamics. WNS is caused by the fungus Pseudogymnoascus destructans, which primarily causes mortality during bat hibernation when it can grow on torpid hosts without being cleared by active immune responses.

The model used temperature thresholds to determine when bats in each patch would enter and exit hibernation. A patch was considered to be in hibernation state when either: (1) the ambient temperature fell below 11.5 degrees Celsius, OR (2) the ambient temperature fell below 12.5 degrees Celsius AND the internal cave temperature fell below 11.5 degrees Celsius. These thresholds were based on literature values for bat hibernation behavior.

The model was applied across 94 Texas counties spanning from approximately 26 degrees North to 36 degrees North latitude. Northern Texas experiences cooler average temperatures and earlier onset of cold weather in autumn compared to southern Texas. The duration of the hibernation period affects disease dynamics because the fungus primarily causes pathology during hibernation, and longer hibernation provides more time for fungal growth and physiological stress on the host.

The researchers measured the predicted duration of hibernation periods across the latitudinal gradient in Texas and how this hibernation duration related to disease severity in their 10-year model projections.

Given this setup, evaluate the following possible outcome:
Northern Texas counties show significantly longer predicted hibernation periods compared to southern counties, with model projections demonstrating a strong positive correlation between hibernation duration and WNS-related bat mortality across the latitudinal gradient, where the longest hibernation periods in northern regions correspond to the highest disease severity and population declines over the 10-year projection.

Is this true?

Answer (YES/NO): YES